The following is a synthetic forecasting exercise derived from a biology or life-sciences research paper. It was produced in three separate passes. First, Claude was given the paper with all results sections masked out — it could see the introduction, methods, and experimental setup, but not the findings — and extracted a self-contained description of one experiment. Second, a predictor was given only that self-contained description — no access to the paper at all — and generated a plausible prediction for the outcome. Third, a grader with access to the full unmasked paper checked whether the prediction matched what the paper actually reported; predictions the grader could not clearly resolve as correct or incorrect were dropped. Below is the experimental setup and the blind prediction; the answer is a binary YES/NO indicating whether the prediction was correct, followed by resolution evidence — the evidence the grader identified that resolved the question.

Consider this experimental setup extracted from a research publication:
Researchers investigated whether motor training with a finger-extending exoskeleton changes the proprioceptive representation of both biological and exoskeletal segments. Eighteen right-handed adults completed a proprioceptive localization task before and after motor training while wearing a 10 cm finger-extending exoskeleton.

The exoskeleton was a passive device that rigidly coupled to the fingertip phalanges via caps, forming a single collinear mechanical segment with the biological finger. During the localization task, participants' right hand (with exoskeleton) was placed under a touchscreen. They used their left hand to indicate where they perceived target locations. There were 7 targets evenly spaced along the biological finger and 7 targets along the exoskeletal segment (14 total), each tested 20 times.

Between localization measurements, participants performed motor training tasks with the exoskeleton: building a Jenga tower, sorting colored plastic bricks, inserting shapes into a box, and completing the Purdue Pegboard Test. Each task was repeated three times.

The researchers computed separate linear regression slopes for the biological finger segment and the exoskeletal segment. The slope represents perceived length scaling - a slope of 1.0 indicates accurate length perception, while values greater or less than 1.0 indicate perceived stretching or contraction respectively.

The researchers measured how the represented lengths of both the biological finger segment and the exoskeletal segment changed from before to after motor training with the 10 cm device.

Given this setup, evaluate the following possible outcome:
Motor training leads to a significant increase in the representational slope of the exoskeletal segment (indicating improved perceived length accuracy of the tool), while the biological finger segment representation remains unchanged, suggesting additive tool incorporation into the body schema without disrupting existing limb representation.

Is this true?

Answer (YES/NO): NO